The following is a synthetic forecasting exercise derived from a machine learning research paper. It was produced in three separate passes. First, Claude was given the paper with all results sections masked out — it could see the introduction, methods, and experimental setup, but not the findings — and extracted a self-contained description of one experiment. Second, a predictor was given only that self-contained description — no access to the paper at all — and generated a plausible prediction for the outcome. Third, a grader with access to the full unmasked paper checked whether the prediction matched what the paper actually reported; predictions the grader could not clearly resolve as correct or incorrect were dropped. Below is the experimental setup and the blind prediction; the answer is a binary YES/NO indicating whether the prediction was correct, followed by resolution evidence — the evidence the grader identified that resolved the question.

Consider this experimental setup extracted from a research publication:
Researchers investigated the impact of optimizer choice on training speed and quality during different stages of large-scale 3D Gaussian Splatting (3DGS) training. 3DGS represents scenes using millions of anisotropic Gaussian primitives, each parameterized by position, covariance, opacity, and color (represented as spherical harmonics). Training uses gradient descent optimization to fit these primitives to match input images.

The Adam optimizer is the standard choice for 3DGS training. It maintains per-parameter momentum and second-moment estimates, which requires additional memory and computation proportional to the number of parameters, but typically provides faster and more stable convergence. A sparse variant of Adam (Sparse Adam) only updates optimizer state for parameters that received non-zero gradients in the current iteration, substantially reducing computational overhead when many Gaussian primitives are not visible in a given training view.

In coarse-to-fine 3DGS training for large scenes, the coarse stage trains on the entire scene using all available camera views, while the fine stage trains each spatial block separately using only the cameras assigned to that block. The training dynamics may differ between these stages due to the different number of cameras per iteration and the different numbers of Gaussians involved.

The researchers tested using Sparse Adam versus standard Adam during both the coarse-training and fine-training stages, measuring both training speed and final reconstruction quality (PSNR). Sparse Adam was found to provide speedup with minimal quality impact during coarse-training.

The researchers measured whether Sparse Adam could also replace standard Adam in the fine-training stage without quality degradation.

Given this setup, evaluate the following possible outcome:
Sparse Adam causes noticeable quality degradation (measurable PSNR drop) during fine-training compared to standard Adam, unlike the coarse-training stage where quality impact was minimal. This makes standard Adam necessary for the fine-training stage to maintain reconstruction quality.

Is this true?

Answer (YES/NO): YES